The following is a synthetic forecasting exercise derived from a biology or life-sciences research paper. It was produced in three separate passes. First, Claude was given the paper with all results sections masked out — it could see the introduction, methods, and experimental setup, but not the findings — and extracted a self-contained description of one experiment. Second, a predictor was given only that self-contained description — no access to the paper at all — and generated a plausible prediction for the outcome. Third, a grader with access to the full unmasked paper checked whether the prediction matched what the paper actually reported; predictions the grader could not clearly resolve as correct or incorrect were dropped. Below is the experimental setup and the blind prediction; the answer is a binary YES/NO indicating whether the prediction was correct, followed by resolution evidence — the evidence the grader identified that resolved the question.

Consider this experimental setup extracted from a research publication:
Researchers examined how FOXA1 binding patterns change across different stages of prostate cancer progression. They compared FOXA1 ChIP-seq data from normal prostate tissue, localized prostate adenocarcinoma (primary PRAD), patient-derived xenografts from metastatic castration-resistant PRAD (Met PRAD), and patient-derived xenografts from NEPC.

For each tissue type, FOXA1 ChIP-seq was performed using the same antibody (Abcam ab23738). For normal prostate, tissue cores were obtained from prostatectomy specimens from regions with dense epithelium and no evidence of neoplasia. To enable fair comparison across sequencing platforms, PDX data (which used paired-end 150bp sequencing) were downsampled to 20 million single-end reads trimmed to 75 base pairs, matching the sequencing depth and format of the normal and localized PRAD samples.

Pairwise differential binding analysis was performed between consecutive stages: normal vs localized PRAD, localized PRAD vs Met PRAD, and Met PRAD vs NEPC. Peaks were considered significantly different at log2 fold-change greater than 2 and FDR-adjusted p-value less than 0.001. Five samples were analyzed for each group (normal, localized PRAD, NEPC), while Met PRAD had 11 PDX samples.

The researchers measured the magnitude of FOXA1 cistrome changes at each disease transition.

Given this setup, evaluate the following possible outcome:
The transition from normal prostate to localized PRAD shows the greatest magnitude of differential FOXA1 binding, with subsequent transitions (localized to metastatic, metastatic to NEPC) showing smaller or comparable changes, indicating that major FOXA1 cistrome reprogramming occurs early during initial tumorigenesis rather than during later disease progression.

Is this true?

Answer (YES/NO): NO